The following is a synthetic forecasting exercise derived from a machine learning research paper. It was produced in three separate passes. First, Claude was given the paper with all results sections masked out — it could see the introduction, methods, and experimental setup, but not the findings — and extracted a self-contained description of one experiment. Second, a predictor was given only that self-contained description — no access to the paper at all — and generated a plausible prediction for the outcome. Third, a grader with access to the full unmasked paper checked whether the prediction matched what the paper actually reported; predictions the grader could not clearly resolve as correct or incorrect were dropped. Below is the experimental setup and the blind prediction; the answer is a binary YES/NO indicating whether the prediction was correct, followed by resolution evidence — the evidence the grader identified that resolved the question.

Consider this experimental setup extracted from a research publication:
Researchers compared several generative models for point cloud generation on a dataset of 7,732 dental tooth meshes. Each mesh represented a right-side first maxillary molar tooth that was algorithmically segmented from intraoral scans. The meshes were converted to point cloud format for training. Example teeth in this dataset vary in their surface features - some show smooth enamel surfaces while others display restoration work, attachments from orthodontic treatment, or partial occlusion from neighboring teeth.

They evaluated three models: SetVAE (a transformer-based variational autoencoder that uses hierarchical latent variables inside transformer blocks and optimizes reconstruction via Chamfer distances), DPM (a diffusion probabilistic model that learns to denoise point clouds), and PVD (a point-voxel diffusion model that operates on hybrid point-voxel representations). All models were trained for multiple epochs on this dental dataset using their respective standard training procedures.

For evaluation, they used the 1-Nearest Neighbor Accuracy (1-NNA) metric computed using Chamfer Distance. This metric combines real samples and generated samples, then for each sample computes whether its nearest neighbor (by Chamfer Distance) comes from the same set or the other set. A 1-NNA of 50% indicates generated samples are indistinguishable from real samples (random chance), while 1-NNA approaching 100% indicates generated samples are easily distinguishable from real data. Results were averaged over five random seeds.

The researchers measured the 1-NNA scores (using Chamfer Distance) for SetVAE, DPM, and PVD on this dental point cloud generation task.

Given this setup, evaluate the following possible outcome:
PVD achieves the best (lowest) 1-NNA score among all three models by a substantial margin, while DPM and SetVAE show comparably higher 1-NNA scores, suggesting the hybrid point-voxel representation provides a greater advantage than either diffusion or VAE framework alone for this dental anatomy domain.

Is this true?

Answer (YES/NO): NO